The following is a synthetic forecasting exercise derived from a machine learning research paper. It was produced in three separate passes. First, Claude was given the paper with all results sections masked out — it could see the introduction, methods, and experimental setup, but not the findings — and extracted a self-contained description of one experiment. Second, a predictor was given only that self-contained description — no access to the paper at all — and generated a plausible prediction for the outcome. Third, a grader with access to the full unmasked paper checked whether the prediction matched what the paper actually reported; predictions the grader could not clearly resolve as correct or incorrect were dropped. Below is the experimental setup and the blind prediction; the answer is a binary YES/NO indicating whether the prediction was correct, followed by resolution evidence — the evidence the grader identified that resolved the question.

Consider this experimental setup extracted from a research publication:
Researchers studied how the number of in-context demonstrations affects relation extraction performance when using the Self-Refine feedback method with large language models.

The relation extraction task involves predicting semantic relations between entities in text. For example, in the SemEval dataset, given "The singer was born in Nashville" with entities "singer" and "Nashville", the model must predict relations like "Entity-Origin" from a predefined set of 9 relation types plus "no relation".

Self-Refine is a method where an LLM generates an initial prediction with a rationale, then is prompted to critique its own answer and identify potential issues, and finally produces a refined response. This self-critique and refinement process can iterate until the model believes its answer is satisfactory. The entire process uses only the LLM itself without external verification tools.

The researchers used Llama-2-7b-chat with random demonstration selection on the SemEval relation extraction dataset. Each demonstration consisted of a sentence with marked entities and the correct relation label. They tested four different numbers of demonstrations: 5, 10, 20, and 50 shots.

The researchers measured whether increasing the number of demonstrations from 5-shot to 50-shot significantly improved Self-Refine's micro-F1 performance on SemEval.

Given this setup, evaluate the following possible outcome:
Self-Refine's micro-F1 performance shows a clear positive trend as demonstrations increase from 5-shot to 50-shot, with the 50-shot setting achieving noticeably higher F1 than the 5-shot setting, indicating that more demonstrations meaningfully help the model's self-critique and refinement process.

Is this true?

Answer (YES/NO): NO